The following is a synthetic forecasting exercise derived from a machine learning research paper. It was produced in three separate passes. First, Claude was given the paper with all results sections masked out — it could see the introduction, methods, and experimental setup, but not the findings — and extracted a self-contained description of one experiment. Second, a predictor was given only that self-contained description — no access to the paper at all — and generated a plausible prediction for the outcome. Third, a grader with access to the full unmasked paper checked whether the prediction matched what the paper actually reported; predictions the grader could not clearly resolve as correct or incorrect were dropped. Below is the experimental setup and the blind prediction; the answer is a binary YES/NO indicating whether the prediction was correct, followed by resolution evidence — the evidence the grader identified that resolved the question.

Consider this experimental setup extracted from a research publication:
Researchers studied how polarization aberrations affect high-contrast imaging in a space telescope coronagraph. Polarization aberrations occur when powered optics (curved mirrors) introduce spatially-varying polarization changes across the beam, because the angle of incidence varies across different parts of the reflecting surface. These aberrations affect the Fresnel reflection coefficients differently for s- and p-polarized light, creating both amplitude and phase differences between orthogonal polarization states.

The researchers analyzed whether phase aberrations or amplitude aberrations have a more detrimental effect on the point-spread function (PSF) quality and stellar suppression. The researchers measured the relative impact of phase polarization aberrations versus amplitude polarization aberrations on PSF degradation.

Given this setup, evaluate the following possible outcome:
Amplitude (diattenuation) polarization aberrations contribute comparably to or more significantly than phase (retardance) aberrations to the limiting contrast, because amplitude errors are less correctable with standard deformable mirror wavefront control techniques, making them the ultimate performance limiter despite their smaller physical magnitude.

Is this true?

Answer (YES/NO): NO